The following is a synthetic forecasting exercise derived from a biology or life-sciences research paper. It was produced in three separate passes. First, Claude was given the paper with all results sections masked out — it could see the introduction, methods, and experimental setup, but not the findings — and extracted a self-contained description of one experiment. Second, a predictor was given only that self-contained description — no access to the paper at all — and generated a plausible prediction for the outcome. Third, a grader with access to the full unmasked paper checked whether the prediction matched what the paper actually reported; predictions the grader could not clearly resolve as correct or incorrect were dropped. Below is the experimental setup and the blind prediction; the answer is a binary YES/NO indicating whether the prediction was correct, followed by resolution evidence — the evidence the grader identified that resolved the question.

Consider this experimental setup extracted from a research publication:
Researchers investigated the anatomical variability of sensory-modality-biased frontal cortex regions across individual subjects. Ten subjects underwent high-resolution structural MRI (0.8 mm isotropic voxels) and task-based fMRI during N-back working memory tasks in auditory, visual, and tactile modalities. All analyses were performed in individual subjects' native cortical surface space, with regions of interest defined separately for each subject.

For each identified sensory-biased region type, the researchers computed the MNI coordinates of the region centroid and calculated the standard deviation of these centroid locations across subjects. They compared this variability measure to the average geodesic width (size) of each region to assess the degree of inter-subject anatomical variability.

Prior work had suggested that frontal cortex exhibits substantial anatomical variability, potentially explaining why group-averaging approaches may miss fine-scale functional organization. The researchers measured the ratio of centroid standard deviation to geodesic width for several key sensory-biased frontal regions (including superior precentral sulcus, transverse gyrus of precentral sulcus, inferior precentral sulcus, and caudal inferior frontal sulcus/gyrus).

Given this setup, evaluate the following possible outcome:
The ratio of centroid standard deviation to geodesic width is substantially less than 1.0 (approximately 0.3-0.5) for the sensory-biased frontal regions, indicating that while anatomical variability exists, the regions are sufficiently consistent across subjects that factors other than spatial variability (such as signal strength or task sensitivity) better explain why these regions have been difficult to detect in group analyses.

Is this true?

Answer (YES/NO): NO